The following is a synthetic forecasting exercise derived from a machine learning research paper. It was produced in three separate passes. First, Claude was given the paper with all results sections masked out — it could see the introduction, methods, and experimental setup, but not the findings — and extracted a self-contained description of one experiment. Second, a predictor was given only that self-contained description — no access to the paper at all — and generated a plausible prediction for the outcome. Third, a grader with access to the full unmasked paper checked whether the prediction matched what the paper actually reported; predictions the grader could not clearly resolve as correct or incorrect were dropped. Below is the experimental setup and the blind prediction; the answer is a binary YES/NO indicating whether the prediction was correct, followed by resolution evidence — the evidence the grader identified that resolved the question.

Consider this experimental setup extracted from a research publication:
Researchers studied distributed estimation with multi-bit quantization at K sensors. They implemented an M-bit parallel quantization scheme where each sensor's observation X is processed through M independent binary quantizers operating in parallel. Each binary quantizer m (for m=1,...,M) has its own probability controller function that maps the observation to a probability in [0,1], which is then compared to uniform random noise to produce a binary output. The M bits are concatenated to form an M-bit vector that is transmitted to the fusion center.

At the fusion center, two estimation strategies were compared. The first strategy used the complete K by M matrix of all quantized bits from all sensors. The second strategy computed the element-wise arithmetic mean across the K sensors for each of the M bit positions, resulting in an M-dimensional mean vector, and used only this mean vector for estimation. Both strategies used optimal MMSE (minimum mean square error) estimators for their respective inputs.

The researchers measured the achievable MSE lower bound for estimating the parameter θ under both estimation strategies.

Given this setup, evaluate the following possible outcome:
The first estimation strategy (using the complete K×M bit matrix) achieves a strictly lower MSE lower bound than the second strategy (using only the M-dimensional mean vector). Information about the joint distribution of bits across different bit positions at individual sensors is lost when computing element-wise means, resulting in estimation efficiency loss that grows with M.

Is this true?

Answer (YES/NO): NO